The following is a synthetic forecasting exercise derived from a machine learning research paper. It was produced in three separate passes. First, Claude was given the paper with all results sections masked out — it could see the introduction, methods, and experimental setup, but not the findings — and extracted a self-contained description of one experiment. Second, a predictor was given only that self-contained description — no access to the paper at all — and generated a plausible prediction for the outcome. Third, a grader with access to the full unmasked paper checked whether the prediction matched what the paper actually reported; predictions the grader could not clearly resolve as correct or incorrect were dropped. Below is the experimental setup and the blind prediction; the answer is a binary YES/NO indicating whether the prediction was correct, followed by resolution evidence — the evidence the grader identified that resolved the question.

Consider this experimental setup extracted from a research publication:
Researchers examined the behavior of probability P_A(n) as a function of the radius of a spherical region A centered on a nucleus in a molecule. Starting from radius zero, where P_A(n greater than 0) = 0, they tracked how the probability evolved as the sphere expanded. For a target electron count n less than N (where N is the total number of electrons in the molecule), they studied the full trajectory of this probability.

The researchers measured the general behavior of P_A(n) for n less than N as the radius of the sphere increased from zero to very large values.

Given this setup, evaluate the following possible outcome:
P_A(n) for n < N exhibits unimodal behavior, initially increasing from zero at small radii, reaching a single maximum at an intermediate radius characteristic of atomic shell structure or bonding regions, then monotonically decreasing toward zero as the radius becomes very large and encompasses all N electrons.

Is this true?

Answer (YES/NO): YES